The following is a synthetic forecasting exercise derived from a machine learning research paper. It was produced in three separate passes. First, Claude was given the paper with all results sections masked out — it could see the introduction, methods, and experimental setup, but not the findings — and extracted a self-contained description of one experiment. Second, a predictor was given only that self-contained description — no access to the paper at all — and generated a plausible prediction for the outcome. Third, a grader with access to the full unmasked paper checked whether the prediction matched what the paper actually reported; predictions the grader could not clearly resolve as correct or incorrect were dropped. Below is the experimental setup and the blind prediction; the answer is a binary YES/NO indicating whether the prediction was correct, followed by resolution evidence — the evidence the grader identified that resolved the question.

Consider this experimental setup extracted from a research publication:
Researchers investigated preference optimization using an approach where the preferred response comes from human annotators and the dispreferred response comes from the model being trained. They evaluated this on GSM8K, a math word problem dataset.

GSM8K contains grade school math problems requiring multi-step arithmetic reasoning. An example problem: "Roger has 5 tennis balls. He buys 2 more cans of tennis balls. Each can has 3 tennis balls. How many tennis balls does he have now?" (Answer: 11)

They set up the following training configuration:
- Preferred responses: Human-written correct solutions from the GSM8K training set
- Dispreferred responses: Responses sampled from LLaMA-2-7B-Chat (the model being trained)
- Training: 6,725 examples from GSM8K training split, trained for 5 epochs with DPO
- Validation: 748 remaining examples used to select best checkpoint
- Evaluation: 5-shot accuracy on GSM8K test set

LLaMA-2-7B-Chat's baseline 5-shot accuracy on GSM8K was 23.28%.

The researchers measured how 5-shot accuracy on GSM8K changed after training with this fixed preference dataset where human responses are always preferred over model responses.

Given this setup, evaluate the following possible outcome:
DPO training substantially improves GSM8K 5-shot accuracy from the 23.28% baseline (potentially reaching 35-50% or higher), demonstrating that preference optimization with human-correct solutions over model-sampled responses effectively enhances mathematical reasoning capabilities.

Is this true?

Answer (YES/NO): NO